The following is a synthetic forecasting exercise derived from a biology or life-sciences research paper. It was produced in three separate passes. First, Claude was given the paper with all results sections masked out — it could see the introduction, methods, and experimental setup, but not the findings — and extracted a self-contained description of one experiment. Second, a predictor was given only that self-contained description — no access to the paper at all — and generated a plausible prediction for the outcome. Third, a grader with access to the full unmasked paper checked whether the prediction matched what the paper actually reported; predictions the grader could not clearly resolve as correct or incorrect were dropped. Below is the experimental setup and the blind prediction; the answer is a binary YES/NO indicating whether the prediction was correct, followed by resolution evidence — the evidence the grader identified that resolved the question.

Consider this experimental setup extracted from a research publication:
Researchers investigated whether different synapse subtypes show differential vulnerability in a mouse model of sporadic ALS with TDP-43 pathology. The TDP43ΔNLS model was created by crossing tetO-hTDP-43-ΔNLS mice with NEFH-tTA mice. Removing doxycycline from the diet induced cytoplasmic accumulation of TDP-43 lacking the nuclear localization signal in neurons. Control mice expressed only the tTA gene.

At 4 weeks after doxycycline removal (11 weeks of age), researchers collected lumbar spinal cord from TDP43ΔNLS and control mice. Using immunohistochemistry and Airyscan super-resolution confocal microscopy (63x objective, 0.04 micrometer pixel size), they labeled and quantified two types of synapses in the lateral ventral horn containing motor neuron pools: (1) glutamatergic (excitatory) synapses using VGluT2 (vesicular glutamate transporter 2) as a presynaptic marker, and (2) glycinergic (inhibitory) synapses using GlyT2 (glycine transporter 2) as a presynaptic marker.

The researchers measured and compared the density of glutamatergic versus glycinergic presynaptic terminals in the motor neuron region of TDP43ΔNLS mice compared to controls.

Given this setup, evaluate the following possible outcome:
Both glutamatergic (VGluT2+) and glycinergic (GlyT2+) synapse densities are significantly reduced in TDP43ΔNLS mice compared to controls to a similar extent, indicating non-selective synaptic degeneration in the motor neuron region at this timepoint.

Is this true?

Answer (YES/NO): NO